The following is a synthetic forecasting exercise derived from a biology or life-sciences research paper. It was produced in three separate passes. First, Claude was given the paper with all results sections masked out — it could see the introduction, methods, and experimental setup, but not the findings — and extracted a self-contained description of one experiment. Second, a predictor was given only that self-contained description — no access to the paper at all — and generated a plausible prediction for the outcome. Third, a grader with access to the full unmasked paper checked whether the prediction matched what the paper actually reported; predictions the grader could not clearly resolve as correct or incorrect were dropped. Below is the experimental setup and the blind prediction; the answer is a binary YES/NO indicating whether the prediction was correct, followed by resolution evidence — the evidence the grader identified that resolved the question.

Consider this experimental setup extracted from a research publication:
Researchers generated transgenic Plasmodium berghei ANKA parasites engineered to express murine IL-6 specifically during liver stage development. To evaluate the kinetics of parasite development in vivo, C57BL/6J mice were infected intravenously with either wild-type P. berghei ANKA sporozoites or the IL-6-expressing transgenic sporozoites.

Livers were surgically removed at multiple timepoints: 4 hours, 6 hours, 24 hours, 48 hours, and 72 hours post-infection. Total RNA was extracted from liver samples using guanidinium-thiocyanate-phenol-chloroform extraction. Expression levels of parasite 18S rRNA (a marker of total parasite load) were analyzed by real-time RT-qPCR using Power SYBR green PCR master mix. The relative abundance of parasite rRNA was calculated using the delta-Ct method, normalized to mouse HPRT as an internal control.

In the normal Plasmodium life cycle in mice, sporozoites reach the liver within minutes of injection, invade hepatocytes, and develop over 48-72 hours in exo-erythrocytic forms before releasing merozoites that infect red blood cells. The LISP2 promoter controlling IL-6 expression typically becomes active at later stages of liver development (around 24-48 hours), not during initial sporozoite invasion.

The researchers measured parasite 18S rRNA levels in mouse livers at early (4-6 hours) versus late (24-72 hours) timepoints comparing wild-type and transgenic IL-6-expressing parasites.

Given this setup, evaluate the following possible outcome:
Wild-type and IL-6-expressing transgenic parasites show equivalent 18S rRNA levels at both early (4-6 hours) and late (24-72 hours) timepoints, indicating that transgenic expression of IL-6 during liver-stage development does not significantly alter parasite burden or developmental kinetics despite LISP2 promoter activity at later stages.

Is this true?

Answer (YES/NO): NO